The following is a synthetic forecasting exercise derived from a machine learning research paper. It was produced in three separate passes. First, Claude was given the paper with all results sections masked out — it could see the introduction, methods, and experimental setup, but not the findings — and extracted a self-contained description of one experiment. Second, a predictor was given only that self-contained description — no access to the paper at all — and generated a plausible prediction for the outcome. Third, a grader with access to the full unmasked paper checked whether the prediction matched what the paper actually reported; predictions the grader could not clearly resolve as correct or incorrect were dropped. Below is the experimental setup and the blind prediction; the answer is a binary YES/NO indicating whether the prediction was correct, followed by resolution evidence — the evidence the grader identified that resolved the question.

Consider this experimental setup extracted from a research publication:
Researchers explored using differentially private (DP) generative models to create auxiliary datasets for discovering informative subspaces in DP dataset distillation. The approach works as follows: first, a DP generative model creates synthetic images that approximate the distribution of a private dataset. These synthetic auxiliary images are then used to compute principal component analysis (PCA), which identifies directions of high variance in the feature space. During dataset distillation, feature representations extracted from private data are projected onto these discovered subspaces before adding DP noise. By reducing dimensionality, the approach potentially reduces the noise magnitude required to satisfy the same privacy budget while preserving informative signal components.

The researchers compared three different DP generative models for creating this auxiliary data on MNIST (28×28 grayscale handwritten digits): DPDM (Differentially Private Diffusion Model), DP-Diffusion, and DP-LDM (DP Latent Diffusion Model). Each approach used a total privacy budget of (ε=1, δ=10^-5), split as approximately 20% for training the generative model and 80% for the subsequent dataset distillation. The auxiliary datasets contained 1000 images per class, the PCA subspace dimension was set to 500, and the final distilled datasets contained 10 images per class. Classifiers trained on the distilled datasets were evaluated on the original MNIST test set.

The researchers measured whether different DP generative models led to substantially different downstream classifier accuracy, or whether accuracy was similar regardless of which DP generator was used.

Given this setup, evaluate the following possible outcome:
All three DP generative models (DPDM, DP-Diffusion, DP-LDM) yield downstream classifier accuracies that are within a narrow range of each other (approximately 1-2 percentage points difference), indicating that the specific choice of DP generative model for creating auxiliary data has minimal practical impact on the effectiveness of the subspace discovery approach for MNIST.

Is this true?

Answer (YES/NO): YES